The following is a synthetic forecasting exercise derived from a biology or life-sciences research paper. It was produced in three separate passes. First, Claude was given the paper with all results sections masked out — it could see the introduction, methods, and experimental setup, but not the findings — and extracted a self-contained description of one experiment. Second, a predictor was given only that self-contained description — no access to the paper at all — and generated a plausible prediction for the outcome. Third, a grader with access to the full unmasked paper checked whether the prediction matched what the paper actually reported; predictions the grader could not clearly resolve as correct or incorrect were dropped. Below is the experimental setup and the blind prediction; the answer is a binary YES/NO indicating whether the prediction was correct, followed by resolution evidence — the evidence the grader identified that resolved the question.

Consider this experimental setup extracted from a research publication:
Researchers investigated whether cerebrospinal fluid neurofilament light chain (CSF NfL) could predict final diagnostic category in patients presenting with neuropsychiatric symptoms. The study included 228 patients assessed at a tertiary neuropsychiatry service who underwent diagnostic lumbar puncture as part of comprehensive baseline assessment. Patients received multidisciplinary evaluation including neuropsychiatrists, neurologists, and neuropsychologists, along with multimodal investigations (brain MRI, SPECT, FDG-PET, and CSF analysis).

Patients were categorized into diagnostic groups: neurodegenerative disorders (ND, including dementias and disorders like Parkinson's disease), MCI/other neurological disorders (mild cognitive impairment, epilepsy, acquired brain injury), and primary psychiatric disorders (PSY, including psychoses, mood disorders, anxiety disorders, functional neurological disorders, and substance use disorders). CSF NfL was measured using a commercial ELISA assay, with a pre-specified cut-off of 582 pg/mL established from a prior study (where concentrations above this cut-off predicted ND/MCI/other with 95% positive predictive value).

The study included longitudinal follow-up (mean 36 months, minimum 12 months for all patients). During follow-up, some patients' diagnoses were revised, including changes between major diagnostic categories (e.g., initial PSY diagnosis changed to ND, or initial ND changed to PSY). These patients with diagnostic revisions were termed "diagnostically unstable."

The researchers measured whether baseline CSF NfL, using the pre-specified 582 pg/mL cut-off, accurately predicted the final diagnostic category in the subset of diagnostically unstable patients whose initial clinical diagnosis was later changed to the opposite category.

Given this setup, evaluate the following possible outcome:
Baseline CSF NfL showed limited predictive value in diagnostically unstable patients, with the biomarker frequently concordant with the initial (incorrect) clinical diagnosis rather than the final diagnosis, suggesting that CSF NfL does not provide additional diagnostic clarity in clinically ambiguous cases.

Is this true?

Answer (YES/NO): NO